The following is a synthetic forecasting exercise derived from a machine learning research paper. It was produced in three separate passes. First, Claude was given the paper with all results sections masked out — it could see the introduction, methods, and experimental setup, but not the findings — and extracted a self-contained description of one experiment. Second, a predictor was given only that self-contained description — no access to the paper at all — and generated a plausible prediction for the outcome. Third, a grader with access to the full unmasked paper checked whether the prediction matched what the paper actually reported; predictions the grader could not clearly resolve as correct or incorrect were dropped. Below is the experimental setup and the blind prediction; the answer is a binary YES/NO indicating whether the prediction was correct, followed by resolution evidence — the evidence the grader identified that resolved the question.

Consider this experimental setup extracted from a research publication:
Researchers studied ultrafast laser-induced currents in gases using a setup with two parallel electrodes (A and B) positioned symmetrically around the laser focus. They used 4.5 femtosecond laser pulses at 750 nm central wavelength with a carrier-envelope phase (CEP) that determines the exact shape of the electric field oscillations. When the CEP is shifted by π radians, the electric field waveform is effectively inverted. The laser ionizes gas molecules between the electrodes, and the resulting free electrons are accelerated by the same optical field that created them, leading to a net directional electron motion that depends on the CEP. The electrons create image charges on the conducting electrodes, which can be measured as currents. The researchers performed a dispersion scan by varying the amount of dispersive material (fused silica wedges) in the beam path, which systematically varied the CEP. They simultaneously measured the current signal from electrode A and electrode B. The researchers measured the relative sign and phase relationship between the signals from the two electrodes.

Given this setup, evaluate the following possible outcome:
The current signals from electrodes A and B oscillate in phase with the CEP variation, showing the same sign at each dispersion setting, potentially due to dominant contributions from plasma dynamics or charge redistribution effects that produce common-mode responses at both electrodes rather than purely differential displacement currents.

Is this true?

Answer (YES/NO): NO